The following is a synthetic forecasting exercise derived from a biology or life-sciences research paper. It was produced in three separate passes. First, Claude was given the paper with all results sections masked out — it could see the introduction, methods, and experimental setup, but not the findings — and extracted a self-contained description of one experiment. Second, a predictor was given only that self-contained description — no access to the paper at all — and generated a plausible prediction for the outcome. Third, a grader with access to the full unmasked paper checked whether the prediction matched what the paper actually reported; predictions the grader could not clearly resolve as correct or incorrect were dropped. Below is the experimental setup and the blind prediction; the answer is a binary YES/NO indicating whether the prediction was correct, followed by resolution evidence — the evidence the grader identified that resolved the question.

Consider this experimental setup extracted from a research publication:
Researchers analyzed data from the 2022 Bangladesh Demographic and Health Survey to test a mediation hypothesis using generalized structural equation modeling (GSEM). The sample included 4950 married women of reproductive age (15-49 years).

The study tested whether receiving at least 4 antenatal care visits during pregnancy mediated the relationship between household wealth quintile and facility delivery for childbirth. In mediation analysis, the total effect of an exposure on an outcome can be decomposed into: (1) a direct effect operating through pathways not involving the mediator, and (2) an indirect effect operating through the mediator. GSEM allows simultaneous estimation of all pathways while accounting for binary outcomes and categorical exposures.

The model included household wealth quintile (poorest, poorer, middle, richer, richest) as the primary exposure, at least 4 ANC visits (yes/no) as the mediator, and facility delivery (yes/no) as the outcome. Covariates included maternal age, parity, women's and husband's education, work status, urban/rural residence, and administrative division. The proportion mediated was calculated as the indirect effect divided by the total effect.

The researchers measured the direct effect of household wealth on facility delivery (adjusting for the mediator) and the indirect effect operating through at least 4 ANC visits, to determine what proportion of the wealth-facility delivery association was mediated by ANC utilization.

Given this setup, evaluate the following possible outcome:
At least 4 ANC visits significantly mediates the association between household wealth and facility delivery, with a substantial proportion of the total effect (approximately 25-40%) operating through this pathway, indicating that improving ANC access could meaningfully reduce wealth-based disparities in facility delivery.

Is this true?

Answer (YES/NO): NO